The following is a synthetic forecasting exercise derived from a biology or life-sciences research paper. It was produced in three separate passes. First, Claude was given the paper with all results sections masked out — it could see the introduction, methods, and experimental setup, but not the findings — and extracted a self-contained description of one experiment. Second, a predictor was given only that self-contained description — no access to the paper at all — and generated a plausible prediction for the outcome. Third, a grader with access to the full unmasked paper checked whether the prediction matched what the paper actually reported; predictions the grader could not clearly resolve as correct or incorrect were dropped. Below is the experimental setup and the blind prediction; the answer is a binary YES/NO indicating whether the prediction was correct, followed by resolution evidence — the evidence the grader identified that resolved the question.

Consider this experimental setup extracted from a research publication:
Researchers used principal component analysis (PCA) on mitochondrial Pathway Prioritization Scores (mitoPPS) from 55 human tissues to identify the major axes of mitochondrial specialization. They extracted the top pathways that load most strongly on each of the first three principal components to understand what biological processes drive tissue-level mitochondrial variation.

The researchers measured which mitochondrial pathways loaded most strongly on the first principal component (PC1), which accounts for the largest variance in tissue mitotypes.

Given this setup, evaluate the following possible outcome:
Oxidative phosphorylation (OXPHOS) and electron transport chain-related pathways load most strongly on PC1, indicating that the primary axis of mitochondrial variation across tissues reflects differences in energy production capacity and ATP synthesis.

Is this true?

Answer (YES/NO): YES